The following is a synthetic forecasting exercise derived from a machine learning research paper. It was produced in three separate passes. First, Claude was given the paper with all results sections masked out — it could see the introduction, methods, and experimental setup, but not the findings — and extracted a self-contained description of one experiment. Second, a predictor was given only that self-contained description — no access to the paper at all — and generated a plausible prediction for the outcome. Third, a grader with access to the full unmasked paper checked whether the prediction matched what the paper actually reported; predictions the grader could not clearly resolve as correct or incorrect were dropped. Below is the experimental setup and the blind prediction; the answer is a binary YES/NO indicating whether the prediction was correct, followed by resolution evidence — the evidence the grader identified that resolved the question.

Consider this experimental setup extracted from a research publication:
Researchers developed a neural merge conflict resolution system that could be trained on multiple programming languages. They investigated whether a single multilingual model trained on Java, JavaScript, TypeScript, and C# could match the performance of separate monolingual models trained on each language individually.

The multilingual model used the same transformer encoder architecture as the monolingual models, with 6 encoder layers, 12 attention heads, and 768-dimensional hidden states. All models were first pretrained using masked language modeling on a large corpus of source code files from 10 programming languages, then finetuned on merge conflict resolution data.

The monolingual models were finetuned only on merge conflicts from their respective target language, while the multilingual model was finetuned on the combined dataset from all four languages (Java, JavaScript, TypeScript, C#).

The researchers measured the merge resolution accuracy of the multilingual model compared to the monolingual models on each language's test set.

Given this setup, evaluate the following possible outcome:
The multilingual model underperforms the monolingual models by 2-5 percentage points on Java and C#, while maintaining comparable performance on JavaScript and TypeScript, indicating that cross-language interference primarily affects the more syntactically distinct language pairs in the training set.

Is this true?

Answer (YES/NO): NO